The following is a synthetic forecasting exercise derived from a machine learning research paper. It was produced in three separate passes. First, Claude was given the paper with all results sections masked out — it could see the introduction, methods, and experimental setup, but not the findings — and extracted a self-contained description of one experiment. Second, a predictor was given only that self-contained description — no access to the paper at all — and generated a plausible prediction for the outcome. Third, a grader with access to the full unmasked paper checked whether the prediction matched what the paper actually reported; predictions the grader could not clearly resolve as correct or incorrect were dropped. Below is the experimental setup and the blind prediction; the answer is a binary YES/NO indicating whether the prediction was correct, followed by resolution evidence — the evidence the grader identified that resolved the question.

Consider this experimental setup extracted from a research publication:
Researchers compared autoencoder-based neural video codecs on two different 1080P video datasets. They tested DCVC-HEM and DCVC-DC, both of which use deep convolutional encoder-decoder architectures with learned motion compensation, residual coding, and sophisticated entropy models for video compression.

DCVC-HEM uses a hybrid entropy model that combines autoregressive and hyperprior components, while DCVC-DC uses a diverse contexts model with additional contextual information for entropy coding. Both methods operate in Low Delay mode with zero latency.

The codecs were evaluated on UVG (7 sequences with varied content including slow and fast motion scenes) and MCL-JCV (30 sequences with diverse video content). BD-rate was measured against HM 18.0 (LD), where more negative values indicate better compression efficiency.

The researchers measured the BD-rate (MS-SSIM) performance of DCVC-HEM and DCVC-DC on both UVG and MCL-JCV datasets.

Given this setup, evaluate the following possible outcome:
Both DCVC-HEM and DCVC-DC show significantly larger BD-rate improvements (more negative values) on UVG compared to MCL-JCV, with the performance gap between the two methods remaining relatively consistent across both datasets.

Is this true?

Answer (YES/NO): NO